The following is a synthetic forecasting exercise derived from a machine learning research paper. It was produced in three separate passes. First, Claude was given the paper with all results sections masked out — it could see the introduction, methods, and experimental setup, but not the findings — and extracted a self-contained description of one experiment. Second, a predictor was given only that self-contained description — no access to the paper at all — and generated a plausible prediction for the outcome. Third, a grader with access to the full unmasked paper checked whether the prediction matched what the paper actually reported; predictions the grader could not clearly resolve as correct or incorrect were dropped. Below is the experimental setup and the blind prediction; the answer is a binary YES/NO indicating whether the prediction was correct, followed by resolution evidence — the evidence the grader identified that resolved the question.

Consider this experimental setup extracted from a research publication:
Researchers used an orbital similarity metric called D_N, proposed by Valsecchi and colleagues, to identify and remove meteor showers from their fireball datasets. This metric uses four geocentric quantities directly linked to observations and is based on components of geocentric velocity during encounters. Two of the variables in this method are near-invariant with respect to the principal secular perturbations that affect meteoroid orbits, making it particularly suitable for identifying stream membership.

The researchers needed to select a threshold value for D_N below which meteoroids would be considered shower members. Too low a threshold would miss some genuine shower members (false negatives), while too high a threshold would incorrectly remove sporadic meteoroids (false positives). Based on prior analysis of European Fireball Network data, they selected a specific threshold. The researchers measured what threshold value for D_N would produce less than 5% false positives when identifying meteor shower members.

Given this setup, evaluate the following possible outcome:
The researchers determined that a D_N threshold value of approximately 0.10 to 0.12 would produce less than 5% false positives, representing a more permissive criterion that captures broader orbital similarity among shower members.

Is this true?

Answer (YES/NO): YES